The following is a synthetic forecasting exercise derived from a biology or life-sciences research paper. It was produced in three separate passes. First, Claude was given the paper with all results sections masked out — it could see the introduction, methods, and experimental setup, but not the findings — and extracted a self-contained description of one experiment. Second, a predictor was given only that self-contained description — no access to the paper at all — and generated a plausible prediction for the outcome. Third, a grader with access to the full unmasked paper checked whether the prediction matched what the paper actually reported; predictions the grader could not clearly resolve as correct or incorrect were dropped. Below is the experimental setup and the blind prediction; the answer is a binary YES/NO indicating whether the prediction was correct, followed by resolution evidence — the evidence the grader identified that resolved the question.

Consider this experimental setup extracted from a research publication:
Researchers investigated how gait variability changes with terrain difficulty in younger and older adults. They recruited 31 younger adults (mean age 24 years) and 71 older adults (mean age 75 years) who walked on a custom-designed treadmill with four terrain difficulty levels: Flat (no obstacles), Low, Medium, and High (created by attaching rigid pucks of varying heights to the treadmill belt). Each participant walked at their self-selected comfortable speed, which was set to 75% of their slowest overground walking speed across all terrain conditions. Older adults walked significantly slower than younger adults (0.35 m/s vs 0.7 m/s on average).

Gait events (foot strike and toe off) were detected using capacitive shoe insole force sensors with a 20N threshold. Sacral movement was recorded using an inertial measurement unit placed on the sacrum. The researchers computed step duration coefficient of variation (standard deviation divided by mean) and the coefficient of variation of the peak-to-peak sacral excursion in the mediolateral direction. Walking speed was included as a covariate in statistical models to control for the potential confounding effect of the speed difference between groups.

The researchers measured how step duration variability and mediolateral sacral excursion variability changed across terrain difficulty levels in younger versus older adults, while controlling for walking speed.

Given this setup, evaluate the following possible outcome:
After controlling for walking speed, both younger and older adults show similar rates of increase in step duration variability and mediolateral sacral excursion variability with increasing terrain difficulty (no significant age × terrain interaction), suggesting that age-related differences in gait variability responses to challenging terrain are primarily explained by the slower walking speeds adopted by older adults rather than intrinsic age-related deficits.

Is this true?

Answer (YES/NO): NO